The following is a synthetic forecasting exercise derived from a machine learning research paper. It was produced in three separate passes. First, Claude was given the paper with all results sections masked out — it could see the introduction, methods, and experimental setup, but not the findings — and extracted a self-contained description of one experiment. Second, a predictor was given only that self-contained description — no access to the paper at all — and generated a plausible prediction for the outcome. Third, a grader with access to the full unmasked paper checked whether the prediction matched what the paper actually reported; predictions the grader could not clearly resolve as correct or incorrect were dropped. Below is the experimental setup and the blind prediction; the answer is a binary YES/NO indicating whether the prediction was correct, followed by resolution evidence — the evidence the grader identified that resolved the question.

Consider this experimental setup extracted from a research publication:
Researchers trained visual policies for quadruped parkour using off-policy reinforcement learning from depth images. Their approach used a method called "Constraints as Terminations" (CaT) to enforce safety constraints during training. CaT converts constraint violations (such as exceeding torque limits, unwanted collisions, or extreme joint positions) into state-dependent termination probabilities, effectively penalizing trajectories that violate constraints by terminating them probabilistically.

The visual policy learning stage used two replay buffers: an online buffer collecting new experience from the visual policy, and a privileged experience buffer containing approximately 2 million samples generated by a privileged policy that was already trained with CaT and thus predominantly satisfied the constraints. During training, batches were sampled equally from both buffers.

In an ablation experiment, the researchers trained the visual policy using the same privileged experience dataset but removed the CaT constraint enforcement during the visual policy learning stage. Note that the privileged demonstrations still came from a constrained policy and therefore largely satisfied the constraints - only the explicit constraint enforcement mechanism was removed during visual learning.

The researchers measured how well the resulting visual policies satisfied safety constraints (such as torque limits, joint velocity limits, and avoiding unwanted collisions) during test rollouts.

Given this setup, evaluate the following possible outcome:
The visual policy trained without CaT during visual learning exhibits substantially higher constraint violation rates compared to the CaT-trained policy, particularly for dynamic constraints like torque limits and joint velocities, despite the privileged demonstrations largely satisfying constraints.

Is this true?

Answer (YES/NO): YES